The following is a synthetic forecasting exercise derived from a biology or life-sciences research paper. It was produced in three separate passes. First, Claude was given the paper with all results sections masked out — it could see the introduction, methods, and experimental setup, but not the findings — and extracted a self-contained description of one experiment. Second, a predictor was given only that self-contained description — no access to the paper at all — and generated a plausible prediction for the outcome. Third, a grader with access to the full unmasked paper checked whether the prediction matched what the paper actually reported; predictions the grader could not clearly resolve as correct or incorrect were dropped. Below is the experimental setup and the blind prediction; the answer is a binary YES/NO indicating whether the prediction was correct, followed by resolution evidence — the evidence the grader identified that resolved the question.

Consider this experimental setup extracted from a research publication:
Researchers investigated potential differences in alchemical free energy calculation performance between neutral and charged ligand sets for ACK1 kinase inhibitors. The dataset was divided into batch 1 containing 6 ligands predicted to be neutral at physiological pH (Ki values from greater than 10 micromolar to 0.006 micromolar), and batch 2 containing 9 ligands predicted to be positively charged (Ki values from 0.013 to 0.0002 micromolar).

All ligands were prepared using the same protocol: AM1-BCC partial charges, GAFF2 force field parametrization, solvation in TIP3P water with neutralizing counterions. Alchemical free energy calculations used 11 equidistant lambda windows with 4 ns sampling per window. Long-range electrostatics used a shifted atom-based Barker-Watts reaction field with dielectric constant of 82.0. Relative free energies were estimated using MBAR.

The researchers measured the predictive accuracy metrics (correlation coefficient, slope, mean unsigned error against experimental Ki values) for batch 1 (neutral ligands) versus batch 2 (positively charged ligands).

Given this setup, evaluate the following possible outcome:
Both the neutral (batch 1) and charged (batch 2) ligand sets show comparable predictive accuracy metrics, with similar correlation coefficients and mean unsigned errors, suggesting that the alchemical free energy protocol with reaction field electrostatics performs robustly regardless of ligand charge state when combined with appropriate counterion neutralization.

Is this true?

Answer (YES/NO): NO